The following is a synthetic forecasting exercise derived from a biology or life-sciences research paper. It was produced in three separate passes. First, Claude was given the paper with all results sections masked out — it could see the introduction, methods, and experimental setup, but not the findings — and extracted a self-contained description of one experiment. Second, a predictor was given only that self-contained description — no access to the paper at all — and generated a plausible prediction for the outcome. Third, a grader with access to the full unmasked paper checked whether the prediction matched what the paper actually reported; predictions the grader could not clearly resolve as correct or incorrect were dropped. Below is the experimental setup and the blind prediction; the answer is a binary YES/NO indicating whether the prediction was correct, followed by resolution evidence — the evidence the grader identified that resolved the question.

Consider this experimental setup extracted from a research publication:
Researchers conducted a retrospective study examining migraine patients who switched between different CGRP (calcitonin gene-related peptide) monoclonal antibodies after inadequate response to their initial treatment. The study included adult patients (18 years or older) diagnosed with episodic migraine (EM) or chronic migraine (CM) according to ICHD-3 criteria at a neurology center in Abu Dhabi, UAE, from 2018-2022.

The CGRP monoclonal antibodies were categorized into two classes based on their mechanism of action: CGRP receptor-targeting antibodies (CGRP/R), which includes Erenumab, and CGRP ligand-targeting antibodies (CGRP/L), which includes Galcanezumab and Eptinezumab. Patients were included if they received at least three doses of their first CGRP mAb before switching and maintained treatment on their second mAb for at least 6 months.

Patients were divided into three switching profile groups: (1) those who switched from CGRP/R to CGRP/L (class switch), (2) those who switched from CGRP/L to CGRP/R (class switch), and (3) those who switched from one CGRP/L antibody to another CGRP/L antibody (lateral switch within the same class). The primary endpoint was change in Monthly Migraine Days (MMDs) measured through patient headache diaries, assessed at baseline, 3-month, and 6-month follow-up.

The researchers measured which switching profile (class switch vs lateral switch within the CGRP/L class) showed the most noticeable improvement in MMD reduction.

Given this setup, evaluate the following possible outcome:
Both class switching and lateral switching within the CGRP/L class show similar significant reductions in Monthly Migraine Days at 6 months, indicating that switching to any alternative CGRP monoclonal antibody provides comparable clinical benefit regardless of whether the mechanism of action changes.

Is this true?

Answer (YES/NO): NO